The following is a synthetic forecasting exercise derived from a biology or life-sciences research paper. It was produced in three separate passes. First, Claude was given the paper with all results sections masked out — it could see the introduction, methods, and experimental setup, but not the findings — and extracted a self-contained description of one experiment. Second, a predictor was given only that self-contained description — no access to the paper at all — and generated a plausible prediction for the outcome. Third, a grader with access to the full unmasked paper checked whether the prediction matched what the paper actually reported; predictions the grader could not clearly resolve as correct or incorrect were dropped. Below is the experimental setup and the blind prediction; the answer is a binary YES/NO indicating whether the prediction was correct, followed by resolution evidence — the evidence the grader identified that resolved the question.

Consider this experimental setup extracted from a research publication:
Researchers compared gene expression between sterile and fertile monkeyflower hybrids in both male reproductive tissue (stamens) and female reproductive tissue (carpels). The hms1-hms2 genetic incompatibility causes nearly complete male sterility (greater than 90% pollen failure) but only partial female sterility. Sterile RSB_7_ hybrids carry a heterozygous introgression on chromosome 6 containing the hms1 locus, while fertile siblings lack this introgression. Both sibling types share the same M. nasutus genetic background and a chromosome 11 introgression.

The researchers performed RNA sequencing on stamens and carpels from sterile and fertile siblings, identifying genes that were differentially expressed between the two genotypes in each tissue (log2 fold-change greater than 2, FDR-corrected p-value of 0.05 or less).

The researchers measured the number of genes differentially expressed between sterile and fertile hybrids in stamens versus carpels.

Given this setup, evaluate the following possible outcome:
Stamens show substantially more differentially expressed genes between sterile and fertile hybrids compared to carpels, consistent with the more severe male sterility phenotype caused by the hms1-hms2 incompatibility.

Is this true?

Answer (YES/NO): YES